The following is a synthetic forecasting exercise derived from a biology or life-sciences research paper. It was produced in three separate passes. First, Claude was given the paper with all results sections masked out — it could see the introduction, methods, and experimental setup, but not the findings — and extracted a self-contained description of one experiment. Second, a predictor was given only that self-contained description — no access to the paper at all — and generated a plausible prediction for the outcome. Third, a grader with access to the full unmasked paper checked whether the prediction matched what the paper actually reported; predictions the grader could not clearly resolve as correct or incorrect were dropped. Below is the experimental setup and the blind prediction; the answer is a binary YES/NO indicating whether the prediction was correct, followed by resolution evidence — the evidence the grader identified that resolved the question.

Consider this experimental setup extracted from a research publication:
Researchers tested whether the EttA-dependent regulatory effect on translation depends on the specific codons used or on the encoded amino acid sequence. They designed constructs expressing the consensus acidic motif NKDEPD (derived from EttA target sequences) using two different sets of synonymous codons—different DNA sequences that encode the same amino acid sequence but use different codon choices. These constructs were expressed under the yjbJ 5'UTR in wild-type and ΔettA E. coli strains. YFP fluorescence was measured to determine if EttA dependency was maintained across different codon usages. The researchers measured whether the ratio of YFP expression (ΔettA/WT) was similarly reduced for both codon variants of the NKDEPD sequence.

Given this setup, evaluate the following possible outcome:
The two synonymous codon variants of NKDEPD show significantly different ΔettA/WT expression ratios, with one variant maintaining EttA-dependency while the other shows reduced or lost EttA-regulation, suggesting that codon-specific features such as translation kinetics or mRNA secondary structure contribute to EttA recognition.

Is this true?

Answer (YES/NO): NO